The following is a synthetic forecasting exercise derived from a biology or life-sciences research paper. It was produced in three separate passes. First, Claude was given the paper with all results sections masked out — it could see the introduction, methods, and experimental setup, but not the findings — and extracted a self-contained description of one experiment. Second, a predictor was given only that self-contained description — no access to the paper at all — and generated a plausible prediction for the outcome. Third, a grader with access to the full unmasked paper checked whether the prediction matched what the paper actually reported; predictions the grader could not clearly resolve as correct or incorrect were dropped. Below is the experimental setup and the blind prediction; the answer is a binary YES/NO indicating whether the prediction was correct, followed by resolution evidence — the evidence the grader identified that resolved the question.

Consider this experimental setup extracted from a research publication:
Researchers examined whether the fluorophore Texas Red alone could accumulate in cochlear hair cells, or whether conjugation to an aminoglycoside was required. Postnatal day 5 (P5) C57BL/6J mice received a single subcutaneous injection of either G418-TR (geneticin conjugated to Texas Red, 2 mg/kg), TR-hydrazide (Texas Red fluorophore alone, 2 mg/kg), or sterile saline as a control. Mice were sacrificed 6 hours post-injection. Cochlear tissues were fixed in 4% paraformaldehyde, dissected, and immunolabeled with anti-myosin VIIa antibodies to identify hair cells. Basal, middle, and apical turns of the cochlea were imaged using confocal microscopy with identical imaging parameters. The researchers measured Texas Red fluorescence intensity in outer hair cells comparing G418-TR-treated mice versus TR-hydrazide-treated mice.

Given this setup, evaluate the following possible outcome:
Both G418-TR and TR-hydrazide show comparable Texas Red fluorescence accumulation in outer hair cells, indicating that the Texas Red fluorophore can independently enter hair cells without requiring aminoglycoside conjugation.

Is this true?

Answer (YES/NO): NO